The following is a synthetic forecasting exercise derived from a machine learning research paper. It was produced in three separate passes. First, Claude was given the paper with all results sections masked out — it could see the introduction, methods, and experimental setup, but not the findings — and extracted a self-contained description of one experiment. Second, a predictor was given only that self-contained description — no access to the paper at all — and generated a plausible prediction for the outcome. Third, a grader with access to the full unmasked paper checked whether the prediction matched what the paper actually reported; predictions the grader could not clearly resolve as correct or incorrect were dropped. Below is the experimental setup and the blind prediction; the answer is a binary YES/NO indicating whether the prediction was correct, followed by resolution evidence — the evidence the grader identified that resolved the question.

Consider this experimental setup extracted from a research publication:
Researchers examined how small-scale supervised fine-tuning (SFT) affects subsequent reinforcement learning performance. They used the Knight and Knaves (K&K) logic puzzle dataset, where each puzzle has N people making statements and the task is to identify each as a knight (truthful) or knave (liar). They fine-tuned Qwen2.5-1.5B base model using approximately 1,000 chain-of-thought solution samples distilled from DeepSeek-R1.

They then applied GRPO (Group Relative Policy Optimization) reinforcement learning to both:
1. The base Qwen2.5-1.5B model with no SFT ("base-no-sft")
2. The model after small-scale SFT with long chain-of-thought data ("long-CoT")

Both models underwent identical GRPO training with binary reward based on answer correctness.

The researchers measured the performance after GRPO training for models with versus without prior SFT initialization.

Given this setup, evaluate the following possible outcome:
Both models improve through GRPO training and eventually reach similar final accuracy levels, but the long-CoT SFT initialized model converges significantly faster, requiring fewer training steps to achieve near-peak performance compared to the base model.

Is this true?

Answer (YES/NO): NO